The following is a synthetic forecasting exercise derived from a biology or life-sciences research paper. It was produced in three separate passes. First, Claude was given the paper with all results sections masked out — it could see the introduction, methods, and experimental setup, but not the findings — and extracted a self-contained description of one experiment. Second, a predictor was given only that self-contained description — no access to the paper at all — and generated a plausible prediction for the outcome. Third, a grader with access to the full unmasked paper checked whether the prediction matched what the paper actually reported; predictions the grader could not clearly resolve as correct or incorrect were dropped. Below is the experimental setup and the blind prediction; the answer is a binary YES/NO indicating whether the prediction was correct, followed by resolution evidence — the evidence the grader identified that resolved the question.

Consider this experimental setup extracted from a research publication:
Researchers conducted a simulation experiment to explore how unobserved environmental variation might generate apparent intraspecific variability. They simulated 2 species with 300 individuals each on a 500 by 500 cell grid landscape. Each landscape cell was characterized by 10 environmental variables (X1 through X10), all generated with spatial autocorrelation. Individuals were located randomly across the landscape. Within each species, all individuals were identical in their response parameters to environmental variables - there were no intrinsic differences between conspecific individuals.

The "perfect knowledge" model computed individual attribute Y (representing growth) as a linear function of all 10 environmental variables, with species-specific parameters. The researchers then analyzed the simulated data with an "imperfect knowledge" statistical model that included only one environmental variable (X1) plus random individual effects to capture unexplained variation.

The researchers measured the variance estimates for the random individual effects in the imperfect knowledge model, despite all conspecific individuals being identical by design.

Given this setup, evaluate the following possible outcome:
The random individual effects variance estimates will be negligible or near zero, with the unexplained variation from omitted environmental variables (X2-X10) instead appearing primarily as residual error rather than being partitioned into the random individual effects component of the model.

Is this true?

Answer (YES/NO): NO